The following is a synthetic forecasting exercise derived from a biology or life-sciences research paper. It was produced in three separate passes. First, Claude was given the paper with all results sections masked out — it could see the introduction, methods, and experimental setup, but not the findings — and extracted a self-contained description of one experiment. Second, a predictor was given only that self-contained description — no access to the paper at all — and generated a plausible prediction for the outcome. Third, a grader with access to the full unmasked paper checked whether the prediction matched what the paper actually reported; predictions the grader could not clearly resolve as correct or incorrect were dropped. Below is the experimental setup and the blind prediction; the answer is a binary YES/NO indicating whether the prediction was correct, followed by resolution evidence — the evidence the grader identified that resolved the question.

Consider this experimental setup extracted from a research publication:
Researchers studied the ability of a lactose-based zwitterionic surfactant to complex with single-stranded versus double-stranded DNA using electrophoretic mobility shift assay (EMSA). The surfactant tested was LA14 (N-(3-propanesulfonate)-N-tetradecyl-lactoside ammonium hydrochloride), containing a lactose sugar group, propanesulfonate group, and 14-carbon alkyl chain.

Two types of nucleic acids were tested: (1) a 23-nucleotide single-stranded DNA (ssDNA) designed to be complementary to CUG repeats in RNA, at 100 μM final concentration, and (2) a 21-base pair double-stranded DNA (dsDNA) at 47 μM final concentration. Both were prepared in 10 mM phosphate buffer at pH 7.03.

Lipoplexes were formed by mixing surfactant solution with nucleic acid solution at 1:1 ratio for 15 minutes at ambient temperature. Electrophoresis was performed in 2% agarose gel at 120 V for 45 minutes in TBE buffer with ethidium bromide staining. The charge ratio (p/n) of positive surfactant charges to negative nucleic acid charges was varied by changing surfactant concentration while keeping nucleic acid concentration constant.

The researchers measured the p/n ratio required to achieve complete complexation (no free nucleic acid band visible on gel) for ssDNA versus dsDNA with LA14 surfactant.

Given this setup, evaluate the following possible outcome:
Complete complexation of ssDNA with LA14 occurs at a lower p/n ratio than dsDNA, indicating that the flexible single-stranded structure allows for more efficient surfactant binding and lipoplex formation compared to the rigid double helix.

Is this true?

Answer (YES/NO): YES